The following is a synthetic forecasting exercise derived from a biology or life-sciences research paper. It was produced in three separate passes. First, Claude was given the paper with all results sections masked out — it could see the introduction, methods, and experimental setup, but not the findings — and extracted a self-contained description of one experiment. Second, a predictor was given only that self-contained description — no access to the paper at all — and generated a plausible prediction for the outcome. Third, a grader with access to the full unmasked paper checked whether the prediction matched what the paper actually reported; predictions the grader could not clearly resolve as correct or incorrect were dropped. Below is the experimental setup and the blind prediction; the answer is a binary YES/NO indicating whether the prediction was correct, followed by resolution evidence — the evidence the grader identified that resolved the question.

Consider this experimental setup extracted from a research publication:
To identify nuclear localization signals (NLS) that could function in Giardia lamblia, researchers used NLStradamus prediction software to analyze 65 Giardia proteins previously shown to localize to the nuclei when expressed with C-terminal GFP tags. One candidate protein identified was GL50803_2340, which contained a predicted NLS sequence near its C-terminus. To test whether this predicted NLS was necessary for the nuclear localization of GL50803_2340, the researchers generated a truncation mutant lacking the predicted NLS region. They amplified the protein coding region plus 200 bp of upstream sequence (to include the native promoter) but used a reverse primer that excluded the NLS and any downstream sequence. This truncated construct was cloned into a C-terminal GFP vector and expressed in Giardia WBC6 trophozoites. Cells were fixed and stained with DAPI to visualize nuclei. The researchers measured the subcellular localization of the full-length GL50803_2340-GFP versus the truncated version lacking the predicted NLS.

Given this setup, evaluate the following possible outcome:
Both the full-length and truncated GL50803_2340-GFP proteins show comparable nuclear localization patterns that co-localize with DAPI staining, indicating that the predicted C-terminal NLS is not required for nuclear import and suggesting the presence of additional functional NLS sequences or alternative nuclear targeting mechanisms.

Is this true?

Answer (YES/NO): NO